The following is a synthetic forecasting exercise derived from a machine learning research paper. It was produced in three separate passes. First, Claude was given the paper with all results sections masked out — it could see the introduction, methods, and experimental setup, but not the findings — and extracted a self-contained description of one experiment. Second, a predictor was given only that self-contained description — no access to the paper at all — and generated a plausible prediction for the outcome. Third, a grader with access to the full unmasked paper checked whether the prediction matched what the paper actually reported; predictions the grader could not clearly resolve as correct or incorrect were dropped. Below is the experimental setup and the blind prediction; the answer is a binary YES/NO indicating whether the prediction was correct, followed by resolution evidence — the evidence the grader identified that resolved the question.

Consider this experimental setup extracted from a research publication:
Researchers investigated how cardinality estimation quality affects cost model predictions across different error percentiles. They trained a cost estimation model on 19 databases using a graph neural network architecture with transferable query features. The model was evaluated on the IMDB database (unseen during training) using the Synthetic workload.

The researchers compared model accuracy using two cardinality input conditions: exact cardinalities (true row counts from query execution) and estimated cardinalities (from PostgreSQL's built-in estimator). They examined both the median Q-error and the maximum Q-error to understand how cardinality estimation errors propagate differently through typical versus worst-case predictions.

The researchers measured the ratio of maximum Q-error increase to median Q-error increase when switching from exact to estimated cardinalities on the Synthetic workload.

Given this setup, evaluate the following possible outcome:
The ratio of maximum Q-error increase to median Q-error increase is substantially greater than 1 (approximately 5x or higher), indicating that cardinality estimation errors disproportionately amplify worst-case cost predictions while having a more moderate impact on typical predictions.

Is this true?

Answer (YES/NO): YES